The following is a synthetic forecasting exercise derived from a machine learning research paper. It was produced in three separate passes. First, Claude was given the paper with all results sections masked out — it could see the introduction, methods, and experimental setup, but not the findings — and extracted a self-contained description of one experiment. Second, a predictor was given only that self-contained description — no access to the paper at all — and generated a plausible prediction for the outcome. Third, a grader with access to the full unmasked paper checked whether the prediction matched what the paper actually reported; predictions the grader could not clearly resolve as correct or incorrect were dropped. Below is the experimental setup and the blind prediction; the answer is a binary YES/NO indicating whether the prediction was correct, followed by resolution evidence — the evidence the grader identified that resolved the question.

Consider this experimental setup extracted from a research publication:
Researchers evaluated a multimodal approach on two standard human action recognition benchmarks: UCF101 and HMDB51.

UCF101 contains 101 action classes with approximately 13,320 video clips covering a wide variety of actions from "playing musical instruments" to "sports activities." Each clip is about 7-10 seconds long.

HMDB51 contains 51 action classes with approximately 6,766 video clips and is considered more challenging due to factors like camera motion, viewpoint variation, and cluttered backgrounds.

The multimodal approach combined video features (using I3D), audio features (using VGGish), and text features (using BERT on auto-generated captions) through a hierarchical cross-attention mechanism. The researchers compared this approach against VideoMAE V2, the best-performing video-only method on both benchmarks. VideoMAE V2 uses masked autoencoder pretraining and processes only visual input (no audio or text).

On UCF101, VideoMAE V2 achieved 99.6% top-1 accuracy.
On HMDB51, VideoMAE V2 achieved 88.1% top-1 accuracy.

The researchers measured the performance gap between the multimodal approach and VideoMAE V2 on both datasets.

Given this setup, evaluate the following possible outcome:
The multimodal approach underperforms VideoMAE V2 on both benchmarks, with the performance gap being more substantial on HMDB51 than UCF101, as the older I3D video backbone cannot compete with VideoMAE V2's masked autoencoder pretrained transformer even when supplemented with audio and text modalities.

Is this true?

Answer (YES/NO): YES